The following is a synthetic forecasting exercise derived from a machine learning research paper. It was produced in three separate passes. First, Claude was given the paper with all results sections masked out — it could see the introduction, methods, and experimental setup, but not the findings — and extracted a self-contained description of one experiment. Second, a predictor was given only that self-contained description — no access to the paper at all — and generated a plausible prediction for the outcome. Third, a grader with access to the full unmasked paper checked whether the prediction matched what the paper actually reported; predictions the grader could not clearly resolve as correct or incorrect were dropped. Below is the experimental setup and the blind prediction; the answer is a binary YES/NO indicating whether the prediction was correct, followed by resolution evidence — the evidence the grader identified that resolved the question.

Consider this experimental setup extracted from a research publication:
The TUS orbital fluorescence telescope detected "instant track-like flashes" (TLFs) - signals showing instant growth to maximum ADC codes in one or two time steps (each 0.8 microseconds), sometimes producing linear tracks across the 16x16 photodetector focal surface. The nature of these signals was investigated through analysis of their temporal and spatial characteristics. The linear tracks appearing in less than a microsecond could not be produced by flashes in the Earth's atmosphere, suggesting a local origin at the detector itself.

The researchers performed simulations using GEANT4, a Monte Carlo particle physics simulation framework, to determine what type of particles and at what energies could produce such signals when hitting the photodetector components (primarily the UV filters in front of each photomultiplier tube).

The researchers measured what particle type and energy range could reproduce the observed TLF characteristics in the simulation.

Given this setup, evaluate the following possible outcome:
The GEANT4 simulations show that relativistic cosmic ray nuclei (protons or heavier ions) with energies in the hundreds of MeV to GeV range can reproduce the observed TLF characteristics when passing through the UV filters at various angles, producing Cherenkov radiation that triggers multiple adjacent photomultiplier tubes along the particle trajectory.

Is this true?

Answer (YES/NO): NO